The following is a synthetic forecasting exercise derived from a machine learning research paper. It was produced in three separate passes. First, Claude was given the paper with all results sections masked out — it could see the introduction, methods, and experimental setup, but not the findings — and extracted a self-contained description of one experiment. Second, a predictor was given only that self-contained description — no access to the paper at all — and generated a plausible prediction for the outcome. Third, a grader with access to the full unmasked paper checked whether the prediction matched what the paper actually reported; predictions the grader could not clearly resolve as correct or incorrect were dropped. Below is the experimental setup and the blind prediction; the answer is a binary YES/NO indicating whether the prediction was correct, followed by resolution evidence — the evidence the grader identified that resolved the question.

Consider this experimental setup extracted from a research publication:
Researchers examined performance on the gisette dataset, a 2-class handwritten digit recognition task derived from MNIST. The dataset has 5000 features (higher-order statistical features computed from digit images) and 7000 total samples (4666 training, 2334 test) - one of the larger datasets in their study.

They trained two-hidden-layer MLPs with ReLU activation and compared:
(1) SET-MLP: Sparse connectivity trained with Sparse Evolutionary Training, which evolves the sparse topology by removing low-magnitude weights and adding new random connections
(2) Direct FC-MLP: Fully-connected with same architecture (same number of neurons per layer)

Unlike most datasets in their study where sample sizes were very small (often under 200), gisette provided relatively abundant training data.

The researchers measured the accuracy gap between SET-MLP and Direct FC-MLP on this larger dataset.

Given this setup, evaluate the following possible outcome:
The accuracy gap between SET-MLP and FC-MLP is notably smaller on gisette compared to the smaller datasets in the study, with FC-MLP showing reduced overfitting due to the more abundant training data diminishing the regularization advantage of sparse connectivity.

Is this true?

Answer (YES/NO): YES